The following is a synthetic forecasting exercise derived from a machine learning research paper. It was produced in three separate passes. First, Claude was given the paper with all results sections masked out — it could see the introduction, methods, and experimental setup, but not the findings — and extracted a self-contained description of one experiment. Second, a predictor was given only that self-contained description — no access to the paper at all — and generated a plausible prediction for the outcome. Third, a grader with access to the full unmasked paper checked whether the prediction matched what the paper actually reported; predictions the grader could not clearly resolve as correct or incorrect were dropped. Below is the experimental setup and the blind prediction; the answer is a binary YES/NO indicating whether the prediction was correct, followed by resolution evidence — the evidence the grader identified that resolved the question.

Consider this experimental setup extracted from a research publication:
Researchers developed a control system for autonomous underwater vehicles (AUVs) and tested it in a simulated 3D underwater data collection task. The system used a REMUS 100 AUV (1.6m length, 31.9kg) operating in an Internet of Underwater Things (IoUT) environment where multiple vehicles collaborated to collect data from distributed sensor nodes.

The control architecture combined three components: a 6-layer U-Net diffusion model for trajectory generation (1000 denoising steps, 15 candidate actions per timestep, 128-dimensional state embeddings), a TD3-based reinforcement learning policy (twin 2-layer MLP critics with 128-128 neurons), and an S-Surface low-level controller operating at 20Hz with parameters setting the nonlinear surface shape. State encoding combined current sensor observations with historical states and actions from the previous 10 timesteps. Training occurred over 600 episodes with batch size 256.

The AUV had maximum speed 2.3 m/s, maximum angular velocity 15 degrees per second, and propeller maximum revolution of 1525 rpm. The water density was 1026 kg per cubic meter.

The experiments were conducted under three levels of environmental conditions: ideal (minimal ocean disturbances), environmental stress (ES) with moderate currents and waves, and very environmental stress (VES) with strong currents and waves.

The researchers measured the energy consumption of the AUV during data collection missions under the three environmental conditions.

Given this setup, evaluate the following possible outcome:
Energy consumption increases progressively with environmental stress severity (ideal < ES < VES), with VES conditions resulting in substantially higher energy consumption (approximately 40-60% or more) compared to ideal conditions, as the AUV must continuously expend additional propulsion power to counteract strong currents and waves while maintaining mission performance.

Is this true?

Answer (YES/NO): NO